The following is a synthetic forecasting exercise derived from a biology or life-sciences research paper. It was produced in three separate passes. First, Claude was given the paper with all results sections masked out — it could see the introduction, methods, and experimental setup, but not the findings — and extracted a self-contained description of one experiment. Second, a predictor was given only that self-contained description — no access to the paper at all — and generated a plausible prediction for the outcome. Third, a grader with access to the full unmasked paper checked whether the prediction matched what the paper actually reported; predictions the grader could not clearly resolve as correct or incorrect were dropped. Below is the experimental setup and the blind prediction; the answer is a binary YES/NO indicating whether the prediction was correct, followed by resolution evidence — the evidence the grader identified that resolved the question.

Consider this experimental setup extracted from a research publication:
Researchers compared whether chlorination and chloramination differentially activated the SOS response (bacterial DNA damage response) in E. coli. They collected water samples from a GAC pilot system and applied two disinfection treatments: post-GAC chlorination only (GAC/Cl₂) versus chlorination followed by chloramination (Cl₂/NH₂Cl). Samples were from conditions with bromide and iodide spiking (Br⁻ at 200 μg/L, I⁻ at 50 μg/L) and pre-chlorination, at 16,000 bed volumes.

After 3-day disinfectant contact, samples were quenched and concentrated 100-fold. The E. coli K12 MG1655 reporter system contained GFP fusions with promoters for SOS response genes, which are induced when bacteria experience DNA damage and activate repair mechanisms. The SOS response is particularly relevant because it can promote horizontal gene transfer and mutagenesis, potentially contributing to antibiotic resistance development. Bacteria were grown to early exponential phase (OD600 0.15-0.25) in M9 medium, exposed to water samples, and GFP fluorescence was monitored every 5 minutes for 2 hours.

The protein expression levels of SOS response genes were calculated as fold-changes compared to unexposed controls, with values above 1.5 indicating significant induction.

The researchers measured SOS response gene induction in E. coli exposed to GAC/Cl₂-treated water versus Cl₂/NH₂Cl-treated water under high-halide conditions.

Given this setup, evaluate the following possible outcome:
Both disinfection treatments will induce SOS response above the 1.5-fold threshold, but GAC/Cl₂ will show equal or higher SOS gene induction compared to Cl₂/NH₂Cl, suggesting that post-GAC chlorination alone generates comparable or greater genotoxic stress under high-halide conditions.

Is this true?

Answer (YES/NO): NO